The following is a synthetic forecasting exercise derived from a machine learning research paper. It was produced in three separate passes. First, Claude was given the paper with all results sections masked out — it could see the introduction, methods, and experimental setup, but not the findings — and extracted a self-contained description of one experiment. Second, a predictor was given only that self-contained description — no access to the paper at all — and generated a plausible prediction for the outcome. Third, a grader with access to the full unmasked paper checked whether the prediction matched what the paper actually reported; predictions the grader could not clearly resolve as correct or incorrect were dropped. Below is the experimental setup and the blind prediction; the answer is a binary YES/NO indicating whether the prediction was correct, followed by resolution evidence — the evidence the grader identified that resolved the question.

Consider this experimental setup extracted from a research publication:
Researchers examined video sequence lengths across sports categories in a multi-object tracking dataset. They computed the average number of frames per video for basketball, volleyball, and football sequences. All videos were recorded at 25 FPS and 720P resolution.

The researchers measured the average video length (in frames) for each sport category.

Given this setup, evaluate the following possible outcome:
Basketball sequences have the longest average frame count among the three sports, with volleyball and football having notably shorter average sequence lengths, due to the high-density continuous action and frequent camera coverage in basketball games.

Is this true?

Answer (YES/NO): YES